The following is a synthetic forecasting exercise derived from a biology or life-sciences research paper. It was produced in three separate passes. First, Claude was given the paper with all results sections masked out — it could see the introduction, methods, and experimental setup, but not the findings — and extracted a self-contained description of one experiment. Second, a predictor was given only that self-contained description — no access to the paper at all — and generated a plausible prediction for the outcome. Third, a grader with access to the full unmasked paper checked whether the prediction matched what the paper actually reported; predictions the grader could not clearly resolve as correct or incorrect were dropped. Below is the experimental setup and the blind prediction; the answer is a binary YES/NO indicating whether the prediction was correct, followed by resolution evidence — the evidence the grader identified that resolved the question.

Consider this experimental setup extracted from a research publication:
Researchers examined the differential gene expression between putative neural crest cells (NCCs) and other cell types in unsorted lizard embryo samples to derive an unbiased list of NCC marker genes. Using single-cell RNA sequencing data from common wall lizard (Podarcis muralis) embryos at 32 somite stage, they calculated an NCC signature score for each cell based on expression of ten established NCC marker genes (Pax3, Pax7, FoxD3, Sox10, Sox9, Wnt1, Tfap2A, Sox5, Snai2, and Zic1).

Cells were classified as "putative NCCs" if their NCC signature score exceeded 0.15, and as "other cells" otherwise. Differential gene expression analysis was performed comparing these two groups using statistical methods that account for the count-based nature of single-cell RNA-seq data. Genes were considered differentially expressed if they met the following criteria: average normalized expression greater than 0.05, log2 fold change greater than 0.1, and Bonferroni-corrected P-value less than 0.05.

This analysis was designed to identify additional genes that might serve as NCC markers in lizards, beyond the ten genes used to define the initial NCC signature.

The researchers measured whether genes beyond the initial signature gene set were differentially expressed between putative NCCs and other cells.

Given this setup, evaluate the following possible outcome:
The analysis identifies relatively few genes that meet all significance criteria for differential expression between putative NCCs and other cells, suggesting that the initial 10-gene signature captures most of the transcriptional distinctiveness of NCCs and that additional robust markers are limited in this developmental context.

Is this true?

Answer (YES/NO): NO